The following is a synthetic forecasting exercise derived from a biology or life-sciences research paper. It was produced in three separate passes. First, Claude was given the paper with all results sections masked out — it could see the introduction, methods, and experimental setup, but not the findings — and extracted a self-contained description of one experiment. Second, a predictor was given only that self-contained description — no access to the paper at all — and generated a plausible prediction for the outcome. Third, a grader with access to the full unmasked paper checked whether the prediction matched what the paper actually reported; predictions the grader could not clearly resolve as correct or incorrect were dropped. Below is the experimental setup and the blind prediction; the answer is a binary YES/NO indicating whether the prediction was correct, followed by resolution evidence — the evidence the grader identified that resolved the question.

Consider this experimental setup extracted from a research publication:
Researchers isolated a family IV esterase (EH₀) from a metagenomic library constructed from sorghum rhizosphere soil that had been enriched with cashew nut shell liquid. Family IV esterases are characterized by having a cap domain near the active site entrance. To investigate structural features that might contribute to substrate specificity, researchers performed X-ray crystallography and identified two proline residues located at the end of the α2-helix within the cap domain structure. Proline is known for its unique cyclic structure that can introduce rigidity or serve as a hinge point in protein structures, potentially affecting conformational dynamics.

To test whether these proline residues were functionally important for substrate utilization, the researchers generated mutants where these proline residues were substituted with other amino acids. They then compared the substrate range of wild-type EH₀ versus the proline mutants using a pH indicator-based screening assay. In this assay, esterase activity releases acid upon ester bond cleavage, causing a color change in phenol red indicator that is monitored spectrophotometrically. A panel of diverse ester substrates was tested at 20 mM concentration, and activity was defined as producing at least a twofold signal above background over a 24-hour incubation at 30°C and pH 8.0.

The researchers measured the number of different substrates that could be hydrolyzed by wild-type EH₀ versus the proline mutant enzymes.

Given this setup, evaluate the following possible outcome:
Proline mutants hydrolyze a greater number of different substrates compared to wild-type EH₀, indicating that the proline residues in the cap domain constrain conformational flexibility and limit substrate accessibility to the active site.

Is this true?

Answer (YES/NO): NO